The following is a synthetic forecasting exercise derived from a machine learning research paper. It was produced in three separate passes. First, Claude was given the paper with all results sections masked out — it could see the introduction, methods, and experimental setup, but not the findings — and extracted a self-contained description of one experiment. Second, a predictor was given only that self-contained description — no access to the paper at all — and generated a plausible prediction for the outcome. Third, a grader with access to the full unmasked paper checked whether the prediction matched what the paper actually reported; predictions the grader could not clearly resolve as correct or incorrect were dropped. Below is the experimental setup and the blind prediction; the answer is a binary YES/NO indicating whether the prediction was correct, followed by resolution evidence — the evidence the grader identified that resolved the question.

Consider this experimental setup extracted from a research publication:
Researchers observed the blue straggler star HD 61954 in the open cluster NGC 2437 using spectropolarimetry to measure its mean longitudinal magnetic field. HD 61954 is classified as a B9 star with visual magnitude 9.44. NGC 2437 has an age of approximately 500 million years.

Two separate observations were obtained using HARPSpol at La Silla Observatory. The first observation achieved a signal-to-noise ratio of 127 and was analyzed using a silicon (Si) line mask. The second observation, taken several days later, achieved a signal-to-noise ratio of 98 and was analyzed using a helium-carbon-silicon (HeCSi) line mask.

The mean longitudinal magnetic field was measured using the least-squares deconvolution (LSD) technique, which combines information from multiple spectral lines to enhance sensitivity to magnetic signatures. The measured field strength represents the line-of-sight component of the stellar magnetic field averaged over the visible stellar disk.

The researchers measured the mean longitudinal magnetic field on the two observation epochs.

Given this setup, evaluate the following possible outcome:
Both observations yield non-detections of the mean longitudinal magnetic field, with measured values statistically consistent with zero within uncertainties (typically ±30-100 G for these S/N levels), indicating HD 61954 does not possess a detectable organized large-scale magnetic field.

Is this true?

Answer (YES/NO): NO